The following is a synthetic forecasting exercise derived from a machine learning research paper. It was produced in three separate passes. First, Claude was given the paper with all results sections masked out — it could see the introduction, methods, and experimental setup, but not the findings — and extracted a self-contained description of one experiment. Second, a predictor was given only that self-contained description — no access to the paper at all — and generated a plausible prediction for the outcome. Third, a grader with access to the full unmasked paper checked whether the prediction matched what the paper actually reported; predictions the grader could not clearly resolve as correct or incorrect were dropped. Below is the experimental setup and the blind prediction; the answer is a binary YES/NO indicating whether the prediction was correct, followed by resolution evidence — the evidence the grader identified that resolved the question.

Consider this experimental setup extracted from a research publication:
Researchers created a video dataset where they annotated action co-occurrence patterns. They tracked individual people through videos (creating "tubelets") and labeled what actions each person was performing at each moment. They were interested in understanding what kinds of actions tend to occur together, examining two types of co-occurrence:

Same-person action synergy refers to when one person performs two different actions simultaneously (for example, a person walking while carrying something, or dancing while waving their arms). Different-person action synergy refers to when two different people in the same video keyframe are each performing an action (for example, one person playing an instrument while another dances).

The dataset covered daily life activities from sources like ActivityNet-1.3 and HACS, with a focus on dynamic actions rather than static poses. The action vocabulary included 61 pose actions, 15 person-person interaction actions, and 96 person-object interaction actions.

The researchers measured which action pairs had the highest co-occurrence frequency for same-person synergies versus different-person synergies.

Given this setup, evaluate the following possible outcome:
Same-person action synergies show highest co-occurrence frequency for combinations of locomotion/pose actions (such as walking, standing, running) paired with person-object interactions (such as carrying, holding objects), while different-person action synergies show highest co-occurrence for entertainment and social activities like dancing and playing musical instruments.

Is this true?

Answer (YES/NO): NO